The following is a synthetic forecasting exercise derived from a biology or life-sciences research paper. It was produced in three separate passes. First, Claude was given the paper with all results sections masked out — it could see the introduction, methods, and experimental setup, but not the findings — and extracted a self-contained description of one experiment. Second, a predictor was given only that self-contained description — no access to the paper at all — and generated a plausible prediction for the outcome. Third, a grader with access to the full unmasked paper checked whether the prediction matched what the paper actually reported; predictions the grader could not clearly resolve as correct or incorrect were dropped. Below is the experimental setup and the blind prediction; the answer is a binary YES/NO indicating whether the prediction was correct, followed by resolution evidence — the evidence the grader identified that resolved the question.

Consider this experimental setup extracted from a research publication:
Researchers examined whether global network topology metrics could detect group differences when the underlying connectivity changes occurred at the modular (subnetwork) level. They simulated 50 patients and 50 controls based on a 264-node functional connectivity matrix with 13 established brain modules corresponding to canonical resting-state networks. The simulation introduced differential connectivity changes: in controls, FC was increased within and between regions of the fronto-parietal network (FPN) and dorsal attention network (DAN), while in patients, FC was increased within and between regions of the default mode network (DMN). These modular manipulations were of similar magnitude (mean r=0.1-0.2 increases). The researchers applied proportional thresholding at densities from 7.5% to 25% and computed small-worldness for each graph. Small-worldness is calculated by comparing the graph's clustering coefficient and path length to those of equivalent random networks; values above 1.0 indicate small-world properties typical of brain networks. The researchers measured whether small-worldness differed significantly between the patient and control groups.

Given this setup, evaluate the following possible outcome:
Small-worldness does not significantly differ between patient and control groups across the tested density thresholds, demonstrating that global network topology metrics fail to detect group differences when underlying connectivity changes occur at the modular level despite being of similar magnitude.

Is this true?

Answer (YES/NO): YES